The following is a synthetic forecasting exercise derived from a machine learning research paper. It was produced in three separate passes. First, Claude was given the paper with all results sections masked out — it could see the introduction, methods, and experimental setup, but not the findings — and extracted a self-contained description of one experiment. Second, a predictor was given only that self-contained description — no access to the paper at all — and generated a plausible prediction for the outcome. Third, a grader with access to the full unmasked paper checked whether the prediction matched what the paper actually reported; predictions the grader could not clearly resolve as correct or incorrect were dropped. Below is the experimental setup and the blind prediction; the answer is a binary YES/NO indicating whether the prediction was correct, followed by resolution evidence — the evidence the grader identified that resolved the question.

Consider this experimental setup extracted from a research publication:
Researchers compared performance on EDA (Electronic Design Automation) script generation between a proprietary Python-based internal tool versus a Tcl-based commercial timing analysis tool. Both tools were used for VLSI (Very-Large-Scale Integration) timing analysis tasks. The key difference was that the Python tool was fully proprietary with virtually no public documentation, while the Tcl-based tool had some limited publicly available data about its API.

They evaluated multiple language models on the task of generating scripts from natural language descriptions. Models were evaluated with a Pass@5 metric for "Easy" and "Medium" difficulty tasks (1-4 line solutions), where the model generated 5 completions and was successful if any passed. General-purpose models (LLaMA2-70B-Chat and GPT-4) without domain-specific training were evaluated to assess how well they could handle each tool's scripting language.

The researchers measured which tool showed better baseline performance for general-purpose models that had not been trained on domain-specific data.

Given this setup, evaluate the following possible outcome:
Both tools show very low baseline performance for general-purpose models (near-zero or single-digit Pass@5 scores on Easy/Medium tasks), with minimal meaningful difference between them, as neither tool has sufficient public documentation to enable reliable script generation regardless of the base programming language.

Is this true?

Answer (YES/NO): NO